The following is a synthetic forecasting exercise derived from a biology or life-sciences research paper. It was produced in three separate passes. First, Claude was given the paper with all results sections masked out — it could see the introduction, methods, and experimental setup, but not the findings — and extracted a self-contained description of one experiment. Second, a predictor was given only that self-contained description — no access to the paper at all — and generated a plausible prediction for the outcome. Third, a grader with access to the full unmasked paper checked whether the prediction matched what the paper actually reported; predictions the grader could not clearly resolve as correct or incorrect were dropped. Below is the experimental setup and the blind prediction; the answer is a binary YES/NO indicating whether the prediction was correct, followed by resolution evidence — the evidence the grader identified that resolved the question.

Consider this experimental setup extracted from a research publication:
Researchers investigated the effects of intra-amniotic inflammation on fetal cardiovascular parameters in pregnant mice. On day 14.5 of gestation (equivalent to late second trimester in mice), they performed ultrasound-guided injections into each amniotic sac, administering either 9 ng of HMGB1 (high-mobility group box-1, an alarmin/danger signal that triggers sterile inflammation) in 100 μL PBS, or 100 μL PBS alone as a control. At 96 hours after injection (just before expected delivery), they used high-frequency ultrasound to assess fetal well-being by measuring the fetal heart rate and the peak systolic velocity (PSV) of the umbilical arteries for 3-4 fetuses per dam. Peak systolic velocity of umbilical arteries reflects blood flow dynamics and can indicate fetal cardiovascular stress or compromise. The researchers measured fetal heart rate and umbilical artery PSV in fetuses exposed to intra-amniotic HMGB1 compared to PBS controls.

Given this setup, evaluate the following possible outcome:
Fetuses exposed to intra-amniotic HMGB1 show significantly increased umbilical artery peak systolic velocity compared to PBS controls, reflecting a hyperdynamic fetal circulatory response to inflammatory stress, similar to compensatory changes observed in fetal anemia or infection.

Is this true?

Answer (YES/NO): NO